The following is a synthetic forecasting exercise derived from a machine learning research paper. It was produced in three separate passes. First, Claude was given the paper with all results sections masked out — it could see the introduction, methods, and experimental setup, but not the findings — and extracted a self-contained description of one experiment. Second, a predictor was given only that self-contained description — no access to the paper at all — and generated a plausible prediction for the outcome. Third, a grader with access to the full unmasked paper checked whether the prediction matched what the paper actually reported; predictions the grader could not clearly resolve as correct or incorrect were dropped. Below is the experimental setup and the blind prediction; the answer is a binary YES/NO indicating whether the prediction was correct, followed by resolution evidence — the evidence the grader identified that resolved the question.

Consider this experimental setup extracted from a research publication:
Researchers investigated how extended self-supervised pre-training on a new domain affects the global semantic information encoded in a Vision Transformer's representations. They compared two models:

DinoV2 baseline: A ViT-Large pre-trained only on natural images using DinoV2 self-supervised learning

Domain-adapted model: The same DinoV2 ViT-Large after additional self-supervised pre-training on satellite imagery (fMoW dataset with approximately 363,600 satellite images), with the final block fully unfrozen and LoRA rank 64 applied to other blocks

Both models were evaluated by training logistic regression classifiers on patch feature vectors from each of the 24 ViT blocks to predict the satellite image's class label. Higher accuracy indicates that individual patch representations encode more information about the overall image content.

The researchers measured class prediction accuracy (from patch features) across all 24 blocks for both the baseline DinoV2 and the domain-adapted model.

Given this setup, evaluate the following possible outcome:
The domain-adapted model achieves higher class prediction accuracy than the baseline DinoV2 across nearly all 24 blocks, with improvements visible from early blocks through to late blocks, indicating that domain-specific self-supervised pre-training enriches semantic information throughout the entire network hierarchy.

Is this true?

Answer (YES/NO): NO